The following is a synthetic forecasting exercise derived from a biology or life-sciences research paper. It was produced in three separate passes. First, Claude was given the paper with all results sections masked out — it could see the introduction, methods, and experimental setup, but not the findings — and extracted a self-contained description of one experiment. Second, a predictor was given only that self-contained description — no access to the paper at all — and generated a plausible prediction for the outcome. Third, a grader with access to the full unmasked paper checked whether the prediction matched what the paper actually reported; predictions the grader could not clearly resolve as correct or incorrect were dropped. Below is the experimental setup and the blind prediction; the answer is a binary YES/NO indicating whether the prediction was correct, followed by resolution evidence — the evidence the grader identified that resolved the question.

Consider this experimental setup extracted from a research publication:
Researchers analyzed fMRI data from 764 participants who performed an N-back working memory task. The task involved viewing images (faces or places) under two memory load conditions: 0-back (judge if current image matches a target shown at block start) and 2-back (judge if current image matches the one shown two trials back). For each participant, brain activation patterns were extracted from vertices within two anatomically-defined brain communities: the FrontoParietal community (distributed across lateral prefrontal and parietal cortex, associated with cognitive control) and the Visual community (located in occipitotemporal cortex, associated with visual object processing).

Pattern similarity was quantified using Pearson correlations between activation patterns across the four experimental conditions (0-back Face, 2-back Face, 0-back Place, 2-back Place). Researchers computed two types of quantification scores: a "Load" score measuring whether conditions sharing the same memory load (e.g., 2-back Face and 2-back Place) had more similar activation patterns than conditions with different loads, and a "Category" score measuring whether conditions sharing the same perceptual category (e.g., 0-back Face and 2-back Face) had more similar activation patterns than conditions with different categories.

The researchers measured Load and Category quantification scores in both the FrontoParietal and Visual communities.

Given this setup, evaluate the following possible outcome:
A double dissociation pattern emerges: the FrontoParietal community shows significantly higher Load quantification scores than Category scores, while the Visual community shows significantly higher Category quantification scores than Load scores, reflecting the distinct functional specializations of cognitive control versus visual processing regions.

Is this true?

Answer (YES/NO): YES